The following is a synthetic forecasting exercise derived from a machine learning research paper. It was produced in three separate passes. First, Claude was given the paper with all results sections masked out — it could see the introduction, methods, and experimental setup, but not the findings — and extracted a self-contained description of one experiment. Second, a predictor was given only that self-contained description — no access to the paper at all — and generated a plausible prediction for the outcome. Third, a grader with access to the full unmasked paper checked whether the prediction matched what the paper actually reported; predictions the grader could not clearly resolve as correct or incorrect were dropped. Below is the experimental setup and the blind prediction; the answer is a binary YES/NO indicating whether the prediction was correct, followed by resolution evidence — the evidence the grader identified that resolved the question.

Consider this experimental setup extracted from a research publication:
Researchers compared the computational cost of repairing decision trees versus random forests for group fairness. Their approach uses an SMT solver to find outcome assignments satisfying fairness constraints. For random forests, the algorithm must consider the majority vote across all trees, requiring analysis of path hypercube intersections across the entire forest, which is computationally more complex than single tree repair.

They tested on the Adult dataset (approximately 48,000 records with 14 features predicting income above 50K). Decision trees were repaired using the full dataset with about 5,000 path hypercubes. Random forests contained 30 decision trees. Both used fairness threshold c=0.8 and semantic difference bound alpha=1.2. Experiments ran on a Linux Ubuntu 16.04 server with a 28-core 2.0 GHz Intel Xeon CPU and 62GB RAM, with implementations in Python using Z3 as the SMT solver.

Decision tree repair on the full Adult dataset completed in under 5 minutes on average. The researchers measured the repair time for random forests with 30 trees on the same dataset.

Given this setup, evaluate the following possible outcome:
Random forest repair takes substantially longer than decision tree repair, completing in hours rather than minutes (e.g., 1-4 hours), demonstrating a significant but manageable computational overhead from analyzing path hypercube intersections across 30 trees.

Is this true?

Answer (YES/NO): NO